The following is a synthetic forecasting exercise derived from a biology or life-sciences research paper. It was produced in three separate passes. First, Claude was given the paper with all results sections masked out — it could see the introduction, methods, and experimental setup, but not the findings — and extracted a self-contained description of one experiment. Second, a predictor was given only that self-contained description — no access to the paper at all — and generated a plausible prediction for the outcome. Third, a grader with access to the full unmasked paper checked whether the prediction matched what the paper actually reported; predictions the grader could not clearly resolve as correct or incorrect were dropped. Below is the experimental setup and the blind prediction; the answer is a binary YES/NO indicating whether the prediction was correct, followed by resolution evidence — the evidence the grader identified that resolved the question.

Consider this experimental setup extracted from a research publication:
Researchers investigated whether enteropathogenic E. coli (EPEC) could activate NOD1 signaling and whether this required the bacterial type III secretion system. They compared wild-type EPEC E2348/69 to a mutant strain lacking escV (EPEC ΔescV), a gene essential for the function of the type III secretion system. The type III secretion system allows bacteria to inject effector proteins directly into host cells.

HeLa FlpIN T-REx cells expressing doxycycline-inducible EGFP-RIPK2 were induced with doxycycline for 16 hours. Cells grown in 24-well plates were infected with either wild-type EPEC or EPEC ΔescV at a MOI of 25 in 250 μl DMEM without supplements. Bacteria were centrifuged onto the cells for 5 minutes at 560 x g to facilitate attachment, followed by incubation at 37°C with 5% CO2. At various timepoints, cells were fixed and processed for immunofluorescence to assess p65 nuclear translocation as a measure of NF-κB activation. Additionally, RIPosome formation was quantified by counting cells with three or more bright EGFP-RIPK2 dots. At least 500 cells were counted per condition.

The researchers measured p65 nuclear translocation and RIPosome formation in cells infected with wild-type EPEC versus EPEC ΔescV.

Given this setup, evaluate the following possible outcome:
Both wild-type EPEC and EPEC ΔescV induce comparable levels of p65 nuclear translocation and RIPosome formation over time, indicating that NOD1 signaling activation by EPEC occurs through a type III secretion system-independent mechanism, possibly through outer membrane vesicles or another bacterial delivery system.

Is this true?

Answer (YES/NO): NO